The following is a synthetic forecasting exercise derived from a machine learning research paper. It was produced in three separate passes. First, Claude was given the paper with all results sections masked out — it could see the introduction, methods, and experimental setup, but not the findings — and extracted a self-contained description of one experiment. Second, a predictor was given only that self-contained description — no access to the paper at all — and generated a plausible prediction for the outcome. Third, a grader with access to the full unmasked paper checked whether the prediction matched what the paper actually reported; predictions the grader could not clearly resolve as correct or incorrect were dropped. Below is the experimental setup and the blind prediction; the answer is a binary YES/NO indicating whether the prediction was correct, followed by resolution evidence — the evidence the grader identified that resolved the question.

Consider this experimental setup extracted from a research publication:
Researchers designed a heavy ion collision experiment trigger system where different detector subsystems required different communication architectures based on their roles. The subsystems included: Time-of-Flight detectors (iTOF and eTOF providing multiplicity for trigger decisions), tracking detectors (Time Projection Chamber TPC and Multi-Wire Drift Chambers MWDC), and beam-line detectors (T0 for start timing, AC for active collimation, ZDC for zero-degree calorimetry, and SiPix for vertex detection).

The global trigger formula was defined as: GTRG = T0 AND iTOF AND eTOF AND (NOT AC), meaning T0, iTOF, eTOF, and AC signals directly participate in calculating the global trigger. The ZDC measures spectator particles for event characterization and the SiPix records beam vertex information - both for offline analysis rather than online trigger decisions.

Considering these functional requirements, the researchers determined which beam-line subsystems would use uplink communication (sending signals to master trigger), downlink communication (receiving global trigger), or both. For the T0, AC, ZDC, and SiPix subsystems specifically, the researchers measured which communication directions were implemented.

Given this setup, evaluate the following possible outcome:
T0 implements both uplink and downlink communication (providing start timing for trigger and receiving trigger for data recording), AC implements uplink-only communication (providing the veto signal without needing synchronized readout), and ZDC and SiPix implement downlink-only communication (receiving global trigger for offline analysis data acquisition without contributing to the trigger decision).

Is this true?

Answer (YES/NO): NO